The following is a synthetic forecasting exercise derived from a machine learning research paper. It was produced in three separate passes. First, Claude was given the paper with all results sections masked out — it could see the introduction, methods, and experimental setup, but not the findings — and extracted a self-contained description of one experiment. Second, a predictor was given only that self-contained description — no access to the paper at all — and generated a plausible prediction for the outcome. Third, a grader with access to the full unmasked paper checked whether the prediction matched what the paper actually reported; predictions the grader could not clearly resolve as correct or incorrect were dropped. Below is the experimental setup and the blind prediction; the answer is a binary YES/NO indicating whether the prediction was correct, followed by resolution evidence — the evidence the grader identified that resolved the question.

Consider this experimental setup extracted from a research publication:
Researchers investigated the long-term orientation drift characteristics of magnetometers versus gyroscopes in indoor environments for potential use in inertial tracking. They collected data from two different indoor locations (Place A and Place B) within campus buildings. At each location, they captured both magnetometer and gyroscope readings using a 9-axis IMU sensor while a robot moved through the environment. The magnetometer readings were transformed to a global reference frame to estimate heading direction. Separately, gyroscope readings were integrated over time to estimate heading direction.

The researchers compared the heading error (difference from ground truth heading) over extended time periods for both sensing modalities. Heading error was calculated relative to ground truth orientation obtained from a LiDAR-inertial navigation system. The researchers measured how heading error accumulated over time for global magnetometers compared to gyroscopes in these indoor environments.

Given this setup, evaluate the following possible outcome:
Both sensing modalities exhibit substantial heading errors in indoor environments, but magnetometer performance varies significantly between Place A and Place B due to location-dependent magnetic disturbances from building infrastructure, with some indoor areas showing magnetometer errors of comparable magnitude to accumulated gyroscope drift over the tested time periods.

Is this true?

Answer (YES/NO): NO